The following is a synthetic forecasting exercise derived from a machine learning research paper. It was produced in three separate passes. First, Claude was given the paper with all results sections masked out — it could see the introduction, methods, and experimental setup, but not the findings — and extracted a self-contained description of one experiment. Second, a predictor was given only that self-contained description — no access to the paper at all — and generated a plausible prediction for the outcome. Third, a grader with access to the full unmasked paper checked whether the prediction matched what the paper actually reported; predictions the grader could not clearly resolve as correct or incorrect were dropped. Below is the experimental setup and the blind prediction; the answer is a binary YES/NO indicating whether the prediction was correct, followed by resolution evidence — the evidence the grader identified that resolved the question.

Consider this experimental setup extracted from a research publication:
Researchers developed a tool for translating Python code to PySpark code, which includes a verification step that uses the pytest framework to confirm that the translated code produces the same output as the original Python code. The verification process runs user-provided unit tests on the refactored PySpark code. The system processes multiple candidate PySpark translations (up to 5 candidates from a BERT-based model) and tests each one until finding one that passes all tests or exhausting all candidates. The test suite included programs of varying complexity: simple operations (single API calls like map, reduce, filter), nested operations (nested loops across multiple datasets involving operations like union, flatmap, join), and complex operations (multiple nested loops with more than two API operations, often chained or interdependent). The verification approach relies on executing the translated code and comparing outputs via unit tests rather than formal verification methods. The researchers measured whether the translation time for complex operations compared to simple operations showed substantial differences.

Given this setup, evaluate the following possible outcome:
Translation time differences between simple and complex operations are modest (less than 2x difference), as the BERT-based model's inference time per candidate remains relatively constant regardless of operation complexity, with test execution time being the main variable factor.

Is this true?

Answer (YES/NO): YES